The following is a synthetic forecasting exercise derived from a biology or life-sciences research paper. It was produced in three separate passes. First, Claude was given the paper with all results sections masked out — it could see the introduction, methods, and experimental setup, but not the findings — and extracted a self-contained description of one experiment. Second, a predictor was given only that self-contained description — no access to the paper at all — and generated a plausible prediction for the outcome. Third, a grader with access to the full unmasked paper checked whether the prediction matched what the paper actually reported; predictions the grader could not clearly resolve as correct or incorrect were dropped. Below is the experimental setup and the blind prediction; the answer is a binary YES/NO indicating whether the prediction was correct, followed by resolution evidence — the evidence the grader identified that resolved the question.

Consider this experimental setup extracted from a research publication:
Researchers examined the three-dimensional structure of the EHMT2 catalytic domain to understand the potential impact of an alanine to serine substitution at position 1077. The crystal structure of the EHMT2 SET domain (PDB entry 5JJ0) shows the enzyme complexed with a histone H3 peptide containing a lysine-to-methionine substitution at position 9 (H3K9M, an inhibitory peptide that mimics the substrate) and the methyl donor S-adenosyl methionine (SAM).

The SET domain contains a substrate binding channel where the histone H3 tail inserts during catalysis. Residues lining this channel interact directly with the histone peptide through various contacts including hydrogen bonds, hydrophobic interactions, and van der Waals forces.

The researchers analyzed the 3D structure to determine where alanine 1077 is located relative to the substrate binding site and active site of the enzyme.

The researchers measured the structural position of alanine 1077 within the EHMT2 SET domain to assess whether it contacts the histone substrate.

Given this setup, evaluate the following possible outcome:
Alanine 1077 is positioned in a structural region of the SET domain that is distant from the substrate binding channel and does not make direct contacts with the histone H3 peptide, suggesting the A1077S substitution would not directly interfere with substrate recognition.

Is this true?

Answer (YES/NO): NO